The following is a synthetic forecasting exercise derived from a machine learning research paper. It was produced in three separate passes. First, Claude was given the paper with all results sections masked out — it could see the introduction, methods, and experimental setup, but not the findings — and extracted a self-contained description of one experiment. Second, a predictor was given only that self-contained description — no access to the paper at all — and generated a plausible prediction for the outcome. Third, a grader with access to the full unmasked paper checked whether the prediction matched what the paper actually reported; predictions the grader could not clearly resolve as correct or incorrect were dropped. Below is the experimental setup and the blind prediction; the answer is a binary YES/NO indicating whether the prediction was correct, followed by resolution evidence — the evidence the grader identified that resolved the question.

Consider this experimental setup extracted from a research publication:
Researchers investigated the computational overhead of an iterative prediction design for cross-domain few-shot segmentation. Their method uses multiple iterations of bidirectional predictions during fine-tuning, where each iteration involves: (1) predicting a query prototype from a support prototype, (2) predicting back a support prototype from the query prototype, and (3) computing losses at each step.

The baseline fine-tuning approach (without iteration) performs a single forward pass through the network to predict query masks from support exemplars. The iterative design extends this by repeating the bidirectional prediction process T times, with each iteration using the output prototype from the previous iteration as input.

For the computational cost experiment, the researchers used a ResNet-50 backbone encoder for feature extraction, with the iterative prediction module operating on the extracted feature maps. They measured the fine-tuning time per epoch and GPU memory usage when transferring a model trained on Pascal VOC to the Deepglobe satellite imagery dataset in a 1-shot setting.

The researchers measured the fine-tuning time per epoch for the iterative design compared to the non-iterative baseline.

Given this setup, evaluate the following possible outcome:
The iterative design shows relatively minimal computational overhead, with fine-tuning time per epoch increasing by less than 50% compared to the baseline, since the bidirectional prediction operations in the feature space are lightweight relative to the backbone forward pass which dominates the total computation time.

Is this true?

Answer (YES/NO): NO